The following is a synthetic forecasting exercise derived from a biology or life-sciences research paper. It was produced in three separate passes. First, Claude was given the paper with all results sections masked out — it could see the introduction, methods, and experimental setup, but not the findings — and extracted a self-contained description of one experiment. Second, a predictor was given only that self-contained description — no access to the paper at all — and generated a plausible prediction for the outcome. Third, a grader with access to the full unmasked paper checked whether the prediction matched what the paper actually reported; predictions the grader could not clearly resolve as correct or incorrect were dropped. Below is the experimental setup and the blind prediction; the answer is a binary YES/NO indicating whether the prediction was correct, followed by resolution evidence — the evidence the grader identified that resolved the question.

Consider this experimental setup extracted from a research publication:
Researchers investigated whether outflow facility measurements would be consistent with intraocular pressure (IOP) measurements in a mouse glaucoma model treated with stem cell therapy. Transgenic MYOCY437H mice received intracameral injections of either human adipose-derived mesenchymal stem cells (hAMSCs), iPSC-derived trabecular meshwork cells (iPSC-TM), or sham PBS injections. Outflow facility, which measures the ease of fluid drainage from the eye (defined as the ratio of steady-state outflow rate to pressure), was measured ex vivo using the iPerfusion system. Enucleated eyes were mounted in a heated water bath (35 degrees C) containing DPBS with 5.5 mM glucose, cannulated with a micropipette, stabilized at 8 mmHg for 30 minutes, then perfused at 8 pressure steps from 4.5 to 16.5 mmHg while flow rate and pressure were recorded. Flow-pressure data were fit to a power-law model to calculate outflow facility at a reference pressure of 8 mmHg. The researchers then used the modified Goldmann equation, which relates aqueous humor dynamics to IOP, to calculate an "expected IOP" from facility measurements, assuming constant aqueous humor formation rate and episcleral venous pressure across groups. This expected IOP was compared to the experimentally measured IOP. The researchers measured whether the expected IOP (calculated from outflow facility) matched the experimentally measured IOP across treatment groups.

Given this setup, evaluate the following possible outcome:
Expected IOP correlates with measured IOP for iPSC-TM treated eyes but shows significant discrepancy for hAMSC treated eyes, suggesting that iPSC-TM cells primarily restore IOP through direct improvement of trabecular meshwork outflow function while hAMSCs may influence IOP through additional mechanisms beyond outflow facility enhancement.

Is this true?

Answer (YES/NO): NO